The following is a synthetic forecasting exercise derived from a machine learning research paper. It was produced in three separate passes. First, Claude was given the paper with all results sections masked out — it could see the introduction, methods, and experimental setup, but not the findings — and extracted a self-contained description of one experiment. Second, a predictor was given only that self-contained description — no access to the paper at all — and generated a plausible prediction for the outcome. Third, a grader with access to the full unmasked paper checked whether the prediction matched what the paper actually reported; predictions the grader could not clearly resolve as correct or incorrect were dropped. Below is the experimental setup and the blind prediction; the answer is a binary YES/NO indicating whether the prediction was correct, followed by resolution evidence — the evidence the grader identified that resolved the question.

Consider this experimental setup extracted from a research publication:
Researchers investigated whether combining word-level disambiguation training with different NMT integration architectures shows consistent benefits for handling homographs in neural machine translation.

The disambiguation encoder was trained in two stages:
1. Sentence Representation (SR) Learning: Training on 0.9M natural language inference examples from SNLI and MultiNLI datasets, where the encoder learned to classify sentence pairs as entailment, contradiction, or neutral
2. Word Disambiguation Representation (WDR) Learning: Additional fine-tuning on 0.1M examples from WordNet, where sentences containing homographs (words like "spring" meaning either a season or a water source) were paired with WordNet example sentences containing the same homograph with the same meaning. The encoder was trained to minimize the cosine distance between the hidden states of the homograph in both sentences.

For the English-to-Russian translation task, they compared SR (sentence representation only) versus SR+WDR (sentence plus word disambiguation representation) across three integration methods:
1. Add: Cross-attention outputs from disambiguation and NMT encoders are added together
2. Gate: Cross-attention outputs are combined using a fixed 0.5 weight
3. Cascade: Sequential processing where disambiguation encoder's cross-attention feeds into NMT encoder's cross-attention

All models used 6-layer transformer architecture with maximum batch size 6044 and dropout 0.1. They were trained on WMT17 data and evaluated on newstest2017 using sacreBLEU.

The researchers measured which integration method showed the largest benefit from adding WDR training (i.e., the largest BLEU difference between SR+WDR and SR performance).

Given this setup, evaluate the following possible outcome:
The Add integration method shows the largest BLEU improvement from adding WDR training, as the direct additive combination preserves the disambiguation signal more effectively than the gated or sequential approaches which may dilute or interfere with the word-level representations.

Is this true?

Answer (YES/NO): NO